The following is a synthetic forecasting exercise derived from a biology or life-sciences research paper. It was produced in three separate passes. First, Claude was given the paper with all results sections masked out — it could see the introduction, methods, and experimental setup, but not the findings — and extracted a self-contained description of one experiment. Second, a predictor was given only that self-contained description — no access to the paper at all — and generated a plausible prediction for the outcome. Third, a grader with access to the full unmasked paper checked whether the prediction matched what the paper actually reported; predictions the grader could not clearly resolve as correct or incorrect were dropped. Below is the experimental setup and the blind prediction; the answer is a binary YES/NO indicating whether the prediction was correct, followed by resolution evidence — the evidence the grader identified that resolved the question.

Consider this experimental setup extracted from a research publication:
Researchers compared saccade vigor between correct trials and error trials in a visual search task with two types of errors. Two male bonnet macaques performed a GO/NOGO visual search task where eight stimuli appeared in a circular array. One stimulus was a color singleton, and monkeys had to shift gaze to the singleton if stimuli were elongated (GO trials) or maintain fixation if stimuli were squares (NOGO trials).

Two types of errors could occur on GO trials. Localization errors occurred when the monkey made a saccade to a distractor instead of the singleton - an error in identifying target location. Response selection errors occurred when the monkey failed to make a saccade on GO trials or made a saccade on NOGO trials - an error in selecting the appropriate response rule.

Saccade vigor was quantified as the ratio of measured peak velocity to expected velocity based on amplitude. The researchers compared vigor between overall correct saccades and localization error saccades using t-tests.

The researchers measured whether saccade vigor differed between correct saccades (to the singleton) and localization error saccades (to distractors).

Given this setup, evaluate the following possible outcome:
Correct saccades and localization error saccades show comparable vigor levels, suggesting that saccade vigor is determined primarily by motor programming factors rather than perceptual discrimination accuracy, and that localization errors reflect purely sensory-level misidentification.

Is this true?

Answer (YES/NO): NO